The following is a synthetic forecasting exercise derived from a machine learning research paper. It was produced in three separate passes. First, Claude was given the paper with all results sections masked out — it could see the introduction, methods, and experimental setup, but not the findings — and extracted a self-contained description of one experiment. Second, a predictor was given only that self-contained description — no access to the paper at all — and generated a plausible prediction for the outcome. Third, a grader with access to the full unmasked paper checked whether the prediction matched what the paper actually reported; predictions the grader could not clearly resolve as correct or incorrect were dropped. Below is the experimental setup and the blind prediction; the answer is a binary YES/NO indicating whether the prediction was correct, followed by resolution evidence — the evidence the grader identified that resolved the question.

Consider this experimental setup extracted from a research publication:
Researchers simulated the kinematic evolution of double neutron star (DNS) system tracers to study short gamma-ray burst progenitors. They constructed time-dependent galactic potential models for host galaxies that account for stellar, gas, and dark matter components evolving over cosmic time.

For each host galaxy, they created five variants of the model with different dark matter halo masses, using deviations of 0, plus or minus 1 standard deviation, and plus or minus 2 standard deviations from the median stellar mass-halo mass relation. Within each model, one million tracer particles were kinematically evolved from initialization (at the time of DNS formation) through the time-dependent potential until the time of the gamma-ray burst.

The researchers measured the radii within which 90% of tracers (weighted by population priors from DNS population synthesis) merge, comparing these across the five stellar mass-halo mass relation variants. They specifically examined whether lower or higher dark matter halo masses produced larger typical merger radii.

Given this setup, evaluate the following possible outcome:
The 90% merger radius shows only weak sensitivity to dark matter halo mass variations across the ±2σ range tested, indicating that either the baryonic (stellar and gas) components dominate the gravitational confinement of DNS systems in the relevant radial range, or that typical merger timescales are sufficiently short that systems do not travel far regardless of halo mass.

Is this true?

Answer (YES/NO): NO